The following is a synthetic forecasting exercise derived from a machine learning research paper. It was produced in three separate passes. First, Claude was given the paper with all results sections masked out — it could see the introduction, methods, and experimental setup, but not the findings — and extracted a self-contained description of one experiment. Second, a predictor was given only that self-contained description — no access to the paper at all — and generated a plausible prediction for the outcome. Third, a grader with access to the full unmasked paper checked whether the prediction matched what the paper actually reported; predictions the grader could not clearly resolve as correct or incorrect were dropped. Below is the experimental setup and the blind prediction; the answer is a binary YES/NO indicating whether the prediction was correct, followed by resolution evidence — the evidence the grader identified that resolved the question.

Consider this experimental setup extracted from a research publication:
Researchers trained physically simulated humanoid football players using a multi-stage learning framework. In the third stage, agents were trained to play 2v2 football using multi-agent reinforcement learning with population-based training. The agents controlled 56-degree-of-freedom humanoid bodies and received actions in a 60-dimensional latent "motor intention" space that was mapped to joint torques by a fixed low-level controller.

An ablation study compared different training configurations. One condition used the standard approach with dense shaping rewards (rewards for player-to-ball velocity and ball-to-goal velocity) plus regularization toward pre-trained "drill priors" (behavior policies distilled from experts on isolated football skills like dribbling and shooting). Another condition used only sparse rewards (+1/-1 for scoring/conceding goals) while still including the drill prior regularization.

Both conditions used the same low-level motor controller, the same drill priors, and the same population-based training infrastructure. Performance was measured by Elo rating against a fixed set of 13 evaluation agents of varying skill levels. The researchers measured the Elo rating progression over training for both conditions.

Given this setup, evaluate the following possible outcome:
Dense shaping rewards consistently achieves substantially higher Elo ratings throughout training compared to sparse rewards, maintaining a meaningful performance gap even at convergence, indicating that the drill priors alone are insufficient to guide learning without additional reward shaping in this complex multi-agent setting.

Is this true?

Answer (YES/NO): YES